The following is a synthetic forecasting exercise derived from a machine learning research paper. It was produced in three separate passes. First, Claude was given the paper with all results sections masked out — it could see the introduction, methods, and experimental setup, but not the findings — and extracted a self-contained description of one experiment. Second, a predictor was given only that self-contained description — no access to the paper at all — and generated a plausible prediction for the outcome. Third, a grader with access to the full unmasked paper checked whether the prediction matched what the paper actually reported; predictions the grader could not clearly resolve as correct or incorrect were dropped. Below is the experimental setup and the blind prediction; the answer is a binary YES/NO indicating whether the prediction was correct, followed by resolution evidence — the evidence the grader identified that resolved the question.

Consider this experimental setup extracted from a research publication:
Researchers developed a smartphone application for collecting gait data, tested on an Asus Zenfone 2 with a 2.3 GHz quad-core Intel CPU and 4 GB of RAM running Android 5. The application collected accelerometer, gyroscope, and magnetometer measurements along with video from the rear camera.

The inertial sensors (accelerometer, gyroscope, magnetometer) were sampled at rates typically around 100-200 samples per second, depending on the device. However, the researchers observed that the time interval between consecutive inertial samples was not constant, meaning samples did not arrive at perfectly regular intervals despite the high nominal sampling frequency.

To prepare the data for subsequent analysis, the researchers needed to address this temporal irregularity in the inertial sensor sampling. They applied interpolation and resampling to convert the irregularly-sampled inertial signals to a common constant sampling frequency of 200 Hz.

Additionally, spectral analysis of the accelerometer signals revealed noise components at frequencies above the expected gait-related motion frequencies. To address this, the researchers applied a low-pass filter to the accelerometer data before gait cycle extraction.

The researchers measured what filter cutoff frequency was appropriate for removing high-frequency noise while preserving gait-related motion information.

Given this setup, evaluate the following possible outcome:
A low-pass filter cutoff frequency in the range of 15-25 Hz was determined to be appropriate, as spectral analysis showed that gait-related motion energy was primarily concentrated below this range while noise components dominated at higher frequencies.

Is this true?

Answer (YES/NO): NO